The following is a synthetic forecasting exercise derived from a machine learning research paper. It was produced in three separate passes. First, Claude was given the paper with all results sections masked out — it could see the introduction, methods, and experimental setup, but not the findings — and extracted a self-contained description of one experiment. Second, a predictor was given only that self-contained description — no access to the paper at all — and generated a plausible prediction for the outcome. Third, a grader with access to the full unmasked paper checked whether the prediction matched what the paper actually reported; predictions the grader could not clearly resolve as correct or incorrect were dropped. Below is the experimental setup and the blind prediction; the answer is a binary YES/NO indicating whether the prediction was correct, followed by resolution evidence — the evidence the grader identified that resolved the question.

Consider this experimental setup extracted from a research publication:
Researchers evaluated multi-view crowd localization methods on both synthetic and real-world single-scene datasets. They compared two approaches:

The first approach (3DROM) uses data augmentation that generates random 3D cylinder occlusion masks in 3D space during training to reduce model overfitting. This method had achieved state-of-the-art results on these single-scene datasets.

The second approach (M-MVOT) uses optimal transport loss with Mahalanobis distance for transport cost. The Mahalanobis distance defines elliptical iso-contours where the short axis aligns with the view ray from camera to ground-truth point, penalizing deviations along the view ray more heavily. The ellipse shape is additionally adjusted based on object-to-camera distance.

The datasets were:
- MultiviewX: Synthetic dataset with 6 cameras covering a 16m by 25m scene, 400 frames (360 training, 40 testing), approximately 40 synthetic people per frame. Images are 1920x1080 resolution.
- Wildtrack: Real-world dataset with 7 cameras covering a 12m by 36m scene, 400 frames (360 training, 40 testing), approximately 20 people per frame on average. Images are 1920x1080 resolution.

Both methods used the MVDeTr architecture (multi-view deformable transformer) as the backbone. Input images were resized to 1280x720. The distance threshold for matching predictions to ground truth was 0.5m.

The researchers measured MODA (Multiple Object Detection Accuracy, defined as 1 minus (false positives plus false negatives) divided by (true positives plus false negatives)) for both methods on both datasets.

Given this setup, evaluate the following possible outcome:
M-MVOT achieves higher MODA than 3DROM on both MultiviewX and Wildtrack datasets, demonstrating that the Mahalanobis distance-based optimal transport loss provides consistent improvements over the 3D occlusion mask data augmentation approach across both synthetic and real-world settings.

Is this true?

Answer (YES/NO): NO